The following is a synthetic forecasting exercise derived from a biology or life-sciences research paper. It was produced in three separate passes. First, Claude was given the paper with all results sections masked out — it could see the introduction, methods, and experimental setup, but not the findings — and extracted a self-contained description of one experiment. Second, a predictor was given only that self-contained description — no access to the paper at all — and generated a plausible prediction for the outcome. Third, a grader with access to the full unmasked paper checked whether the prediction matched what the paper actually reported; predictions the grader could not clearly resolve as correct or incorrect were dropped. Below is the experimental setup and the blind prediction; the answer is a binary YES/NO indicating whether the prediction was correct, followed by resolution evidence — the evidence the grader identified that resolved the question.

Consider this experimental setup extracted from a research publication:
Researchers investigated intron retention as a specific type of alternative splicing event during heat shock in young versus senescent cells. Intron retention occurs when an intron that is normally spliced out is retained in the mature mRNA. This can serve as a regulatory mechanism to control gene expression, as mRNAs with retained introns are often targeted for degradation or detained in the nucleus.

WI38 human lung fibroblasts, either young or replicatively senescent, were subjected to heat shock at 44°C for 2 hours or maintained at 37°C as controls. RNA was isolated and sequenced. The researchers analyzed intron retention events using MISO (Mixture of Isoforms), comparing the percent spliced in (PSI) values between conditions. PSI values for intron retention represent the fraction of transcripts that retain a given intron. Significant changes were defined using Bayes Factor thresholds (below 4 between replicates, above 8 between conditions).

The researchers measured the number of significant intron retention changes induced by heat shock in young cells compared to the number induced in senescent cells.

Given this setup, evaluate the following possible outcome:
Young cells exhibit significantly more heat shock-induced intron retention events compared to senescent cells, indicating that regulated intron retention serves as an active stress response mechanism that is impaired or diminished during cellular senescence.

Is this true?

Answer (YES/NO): YES